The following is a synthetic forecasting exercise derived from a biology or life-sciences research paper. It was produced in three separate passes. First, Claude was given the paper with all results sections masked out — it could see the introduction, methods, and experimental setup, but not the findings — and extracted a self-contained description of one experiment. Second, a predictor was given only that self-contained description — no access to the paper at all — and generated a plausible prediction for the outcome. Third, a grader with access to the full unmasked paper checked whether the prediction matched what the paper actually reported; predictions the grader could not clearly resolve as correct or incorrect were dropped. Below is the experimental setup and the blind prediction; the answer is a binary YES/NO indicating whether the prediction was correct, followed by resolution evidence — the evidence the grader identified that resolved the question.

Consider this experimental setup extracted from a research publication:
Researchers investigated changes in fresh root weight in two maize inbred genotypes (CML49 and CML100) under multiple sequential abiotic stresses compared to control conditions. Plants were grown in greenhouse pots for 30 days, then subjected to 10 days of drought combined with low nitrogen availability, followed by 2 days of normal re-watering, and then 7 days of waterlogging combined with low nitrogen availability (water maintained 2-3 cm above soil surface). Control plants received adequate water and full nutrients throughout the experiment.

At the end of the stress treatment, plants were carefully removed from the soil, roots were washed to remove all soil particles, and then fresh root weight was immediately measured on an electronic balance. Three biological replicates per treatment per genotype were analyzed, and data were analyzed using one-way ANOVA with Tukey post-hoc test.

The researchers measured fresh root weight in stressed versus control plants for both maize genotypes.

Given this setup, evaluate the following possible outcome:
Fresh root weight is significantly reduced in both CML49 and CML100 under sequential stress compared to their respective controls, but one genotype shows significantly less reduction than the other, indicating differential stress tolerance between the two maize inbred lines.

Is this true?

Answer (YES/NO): YES